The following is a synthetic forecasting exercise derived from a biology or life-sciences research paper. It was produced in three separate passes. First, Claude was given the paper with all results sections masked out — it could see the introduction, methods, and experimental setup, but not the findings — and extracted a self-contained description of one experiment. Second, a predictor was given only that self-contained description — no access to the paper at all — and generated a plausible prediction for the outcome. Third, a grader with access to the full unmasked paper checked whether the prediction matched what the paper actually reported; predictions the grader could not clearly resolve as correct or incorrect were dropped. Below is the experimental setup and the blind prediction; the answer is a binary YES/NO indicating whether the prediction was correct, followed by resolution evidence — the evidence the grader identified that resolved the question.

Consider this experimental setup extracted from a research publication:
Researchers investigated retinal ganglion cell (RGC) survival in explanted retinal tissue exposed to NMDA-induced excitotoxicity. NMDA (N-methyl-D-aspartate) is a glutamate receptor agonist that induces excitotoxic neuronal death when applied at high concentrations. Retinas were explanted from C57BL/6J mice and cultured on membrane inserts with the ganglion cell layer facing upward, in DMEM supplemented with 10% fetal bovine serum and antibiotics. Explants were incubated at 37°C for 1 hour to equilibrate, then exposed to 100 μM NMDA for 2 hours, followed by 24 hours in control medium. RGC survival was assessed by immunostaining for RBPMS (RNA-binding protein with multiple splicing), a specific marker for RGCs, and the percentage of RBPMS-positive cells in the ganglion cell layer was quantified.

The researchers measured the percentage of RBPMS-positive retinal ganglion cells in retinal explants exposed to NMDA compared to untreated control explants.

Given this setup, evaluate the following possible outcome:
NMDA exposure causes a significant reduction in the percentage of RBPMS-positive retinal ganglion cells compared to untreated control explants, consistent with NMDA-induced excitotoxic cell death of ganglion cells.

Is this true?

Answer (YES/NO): YES